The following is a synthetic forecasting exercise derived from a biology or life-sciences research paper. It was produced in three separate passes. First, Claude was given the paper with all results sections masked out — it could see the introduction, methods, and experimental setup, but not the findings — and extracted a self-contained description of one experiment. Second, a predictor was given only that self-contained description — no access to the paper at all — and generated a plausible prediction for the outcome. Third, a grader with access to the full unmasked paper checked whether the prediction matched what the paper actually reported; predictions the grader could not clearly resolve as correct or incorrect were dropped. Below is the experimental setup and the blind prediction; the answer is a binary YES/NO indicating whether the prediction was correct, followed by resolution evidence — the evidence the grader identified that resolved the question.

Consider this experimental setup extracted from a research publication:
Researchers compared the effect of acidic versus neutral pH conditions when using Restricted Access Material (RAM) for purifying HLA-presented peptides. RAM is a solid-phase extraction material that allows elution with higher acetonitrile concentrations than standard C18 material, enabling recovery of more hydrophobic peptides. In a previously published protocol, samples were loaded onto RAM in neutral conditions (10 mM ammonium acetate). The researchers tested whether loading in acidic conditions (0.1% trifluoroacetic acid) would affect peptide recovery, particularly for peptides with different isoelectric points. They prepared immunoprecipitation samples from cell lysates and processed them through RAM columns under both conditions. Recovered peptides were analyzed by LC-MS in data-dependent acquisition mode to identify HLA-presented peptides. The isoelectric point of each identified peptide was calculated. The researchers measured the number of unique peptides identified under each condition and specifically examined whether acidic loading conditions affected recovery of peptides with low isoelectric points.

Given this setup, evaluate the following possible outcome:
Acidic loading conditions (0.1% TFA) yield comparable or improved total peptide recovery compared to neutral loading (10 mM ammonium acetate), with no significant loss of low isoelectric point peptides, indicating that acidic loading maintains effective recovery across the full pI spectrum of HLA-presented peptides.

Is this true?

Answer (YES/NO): YES